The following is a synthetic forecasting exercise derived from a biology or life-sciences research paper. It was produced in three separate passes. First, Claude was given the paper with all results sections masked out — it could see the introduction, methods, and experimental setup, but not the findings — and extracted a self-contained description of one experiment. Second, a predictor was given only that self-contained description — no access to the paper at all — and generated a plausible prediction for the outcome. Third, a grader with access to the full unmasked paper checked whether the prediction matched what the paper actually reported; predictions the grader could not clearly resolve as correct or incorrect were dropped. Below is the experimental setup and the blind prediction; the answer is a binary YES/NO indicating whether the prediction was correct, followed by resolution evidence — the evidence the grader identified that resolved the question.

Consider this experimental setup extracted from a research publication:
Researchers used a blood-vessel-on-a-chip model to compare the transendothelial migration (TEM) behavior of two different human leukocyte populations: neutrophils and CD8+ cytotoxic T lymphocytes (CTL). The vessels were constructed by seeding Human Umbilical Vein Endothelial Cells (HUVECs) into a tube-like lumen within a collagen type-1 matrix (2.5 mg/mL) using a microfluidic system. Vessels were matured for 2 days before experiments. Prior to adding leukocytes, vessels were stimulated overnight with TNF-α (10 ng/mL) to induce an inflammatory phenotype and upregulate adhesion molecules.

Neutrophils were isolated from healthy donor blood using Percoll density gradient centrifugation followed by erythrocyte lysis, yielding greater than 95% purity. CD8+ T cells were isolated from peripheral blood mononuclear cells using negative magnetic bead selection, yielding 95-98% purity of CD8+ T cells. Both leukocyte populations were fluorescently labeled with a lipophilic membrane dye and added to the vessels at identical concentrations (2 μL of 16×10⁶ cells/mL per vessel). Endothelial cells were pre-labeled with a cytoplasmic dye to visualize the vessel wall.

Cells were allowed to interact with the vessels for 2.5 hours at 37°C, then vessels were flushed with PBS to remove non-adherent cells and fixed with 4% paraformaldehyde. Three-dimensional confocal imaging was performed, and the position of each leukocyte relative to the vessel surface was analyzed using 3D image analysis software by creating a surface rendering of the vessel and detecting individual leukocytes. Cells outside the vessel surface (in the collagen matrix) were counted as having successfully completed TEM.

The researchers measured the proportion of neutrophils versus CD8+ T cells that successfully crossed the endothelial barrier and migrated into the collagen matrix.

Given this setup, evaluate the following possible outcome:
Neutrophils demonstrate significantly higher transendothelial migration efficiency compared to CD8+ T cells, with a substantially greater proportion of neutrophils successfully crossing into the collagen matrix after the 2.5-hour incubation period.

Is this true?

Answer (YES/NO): YES